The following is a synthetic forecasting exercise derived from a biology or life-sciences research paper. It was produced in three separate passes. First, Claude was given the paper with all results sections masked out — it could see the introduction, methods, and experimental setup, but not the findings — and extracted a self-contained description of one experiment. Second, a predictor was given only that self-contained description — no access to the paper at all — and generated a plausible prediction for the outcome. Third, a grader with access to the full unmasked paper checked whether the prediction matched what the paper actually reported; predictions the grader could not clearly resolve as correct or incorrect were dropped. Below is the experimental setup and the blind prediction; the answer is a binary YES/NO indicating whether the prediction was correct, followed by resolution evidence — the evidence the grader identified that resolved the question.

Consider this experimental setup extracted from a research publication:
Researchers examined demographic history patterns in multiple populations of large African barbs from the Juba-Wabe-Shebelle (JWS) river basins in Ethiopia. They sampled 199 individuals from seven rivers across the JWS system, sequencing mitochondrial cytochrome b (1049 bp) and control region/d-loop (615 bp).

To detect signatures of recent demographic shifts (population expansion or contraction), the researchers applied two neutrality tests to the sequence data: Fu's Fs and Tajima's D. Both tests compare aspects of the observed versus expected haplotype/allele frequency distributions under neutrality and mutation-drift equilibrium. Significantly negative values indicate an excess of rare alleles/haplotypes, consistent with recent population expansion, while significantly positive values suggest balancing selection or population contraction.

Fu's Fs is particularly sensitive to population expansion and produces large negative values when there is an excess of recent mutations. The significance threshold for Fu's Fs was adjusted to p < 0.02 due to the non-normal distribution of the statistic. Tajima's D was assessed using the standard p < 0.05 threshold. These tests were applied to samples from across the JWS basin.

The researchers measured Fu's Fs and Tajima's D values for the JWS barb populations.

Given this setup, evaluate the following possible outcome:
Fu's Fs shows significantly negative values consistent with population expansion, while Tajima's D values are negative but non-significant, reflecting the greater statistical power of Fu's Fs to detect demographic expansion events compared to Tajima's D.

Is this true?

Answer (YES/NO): NO